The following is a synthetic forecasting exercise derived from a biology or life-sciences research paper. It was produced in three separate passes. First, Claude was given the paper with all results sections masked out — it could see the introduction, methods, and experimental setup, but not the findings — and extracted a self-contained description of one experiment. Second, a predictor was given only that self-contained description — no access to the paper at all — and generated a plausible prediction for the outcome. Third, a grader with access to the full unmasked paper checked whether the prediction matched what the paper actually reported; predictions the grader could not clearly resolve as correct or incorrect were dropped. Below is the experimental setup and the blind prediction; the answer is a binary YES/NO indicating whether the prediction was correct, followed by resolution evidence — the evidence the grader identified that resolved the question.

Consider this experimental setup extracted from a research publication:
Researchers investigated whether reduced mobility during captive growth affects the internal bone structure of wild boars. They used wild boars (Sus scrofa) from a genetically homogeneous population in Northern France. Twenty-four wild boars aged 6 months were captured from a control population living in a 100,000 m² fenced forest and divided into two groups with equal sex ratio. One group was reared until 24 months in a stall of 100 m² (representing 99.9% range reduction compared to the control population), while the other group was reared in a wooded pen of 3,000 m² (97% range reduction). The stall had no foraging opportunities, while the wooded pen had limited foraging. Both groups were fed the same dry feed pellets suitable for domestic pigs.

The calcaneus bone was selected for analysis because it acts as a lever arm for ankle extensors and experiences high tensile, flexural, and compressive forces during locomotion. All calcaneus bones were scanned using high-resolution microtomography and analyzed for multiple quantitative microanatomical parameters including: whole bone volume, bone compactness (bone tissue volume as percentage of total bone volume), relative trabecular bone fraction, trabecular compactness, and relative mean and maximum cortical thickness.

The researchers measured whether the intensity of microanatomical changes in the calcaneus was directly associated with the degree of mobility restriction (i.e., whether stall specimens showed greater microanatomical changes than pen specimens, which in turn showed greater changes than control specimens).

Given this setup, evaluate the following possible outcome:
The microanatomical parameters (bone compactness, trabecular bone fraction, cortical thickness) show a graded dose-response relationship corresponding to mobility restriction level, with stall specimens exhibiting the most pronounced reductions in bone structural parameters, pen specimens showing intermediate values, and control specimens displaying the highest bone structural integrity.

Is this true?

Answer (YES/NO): NO